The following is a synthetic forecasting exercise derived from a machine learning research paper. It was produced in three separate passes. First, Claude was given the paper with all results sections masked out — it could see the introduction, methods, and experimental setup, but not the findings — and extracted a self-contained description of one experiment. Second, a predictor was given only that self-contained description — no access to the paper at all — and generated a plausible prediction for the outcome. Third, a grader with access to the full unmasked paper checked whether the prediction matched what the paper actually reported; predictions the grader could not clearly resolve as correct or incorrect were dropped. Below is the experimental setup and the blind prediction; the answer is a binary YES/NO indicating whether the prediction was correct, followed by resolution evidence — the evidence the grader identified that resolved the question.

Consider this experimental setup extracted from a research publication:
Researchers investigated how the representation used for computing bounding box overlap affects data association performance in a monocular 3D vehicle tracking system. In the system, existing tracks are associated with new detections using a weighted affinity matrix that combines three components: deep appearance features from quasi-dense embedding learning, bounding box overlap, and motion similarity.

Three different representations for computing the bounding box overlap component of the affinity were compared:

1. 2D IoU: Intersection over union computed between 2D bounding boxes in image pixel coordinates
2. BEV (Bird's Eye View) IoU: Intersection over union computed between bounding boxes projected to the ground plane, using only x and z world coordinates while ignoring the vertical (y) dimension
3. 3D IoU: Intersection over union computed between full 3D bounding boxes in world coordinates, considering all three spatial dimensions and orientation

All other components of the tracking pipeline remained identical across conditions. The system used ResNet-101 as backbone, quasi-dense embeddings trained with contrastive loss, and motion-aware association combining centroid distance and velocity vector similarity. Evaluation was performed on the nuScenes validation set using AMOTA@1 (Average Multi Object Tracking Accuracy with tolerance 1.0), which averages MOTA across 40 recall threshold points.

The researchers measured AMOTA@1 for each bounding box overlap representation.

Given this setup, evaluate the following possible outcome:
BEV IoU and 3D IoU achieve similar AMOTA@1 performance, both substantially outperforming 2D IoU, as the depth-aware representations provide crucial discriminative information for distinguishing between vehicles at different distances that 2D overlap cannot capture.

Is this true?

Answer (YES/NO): NO